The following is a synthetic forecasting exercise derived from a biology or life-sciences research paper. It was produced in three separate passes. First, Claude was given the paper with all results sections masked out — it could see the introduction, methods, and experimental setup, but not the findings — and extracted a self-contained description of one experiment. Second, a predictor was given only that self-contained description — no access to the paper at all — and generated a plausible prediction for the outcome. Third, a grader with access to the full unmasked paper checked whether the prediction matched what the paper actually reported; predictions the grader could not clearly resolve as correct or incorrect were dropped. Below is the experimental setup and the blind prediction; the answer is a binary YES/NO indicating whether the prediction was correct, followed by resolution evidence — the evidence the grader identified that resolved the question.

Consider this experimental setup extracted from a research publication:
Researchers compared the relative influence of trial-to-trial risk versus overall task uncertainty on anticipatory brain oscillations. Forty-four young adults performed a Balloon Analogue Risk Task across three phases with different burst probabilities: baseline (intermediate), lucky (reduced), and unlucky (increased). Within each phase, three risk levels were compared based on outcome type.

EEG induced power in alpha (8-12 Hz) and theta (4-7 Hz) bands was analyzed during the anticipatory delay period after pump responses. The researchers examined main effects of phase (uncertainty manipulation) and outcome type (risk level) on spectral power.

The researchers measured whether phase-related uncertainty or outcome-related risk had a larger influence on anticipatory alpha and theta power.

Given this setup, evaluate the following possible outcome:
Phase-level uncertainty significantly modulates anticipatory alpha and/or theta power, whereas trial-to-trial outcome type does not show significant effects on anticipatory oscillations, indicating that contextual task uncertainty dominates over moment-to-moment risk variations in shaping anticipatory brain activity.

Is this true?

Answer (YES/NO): NO